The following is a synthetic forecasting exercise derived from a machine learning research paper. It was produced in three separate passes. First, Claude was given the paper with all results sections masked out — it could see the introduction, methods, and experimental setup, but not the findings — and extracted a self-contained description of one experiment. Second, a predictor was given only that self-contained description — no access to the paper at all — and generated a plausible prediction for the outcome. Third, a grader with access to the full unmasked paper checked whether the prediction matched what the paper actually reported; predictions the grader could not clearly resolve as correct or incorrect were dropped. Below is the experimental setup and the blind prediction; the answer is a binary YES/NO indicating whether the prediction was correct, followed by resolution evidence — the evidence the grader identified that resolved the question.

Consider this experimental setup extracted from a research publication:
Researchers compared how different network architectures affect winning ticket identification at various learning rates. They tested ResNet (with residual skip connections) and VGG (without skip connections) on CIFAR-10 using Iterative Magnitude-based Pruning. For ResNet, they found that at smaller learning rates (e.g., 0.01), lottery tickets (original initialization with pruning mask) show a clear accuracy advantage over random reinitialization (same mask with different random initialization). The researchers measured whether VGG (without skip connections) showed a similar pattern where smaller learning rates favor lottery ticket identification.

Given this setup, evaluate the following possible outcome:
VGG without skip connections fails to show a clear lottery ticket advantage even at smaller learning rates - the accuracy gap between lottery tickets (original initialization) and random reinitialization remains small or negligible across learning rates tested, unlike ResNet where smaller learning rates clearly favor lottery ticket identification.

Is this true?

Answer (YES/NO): YES